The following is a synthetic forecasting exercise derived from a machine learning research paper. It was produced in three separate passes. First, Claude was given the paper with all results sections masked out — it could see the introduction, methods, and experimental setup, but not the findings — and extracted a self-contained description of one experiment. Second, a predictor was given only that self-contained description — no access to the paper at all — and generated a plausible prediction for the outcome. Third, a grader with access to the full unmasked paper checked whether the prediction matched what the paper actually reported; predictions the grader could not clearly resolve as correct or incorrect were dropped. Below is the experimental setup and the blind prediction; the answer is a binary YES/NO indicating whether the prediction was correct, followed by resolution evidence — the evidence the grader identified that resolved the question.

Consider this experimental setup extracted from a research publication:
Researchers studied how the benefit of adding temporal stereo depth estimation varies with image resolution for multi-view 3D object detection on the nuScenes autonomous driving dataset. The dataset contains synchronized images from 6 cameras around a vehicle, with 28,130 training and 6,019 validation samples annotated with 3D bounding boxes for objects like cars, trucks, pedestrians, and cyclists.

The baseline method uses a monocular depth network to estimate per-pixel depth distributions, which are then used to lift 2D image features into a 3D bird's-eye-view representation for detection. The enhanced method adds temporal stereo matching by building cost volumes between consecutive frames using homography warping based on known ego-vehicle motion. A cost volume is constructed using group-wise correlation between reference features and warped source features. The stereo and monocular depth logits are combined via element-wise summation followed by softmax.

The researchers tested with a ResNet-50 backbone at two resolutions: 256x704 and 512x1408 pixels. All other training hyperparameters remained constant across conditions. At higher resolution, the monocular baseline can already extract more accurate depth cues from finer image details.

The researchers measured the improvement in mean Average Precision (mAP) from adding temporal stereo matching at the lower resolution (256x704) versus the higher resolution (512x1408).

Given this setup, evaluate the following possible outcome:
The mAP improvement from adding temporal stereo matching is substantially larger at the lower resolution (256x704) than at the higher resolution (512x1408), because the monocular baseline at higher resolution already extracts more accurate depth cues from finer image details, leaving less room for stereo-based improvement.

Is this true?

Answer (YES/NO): NO